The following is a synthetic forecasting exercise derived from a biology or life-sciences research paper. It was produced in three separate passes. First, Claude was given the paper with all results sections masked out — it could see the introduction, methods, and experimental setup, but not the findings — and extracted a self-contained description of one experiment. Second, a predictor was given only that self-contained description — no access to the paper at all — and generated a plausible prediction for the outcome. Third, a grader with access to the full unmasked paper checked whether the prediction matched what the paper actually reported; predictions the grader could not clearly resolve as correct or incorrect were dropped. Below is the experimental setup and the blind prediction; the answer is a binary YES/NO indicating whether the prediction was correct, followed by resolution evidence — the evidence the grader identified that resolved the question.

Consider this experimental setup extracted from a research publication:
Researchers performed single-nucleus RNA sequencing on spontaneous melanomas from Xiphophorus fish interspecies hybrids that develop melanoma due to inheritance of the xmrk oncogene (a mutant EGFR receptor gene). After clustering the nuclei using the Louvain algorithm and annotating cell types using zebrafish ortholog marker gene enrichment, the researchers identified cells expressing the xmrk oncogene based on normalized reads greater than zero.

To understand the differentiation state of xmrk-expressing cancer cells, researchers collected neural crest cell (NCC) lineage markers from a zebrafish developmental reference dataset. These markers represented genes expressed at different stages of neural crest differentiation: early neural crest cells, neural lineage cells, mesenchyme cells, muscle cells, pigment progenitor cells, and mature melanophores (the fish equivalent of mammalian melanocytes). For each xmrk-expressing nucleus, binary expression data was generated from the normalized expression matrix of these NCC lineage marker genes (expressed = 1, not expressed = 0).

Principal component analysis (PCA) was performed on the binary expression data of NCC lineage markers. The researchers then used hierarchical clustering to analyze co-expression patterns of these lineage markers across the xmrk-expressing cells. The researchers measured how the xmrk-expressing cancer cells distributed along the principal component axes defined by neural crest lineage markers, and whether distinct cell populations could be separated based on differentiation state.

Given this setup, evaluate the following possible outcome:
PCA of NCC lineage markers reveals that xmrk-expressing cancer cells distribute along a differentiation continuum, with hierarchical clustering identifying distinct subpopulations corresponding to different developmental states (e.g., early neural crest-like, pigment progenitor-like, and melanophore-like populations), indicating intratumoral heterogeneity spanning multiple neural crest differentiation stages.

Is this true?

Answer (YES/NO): NO